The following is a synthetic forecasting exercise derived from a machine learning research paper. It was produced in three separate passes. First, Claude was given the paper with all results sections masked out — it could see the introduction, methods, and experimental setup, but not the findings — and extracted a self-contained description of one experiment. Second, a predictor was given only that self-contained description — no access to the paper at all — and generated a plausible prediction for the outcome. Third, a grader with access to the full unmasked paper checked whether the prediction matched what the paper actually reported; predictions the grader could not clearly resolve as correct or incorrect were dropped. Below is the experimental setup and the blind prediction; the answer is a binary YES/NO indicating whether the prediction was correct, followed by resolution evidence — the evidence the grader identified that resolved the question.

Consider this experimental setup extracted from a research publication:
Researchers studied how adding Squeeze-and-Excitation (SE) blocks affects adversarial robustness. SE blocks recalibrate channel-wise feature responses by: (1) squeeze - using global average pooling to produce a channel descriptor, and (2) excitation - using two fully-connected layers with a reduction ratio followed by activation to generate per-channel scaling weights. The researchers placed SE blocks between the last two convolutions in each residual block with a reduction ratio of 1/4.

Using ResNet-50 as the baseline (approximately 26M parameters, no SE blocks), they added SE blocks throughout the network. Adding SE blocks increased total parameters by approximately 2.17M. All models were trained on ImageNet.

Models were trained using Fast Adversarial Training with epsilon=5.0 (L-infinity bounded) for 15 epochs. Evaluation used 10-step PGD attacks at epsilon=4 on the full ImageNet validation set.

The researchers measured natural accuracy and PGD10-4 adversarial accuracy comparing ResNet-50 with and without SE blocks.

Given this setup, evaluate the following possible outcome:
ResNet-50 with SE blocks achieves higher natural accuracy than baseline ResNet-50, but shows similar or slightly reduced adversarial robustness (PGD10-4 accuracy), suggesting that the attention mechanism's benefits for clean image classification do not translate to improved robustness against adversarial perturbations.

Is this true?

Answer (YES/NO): NO